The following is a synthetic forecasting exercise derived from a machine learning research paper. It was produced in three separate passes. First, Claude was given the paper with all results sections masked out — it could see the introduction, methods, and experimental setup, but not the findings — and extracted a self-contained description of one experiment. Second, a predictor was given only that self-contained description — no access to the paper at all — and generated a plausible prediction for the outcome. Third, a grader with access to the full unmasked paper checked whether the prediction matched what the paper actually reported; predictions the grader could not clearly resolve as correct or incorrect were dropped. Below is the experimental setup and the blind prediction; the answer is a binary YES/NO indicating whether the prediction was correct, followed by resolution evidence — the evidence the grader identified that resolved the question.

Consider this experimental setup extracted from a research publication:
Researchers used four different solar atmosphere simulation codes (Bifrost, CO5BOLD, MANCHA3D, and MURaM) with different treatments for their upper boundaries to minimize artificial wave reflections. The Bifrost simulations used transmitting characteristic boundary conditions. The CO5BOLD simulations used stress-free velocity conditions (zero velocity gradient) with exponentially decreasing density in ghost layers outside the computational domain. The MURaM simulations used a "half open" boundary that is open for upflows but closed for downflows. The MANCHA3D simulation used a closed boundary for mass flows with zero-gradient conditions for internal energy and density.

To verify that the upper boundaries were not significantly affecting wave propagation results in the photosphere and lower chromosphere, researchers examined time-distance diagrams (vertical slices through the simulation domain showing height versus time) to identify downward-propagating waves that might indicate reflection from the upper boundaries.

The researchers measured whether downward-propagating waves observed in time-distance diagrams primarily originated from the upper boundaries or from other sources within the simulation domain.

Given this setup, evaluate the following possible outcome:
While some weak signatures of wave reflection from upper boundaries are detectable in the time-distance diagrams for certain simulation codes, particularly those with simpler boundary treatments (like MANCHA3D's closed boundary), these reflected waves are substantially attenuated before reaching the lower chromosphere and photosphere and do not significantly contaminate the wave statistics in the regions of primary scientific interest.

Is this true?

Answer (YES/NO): NO